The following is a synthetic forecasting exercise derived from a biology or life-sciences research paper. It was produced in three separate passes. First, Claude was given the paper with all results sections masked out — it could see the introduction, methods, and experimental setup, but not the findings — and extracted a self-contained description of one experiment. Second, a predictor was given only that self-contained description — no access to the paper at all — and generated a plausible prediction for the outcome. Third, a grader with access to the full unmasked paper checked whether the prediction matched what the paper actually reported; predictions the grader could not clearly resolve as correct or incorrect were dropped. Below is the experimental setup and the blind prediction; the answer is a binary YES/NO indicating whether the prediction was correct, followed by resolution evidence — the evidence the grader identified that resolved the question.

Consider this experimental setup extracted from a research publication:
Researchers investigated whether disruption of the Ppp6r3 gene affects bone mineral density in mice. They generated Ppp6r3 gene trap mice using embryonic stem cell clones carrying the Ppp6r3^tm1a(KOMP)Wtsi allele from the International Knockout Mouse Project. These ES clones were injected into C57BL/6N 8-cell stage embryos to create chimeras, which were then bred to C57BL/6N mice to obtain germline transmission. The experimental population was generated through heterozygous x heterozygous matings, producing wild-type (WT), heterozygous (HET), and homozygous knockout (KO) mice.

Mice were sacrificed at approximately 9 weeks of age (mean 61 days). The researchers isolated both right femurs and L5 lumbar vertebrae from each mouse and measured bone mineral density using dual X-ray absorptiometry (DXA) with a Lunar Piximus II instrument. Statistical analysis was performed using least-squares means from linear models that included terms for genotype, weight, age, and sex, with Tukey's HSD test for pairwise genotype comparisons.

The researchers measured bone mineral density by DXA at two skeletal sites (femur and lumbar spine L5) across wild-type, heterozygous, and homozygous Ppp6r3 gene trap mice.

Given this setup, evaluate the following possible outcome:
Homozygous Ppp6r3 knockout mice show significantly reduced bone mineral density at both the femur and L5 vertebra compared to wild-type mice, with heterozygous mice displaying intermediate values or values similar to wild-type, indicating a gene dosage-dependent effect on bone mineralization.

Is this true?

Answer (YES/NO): NO